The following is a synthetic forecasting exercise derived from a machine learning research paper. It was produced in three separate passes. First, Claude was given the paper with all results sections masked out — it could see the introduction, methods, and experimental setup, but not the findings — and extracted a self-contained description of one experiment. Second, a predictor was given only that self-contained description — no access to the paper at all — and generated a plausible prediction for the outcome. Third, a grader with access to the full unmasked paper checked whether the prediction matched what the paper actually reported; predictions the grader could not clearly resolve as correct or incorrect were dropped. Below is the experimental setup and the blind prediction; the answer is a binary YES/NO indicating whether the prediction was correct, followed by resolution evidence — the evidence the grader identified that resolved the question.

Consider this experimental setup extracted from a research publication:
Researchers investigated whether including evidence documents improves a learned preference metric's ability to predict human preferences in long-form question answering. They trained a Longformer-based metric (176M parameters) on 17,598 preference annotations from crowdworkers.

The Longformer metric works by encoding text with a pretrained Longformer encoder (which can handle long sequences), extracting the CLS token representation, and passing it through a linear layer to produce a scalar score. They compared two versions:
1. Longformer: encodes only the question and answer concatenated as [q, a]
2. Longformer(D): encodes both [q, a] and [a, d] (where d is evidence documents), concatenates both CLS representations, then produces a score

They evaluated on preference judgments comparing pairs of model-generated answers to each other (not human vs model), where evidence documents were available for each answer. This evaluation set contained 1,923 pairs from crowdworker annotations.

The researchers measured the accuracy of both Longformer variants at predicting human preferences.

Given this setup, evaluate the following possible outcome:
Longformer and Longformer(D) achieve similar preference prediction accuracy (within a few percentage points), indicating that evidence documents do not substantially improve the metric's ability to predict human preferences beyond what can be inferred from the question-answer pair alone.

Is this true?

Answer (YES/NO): YES